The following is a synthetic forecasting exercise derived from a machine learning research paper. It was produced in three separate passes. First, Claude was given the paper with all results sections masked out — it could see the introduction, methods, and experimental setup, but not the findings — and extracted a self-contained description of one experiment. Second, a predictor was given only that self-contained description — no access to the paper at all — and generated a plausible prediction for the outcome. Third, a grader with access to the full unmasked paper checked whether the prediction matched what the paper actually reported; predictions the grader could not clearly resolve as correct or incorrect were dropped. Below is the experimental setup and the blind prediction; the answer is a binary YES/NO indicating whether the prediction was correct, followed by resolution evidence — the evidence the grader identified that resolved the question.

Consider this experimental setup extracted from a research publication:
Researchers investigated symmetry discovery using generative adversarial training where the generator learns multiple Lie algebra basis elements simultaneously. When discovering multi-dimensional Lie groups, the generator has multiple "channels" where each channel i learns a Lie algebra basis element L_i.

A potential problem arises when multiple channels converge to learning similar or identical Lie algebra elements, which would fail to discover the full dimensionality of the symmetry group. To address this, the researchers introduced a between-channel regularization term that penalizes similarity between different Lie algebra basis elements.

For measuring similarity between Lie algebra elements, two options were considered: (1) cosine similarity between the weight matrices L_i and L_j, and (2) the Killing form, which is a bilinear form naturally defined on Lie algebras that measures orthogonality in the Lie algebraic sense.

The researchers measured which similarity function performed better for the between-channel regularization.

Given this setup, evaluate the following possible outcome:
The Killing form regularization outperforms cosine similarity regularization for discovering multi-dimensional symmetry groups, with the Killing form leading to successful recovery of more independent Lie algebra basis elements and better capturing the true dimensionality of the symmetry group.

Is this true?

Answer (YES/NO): NO